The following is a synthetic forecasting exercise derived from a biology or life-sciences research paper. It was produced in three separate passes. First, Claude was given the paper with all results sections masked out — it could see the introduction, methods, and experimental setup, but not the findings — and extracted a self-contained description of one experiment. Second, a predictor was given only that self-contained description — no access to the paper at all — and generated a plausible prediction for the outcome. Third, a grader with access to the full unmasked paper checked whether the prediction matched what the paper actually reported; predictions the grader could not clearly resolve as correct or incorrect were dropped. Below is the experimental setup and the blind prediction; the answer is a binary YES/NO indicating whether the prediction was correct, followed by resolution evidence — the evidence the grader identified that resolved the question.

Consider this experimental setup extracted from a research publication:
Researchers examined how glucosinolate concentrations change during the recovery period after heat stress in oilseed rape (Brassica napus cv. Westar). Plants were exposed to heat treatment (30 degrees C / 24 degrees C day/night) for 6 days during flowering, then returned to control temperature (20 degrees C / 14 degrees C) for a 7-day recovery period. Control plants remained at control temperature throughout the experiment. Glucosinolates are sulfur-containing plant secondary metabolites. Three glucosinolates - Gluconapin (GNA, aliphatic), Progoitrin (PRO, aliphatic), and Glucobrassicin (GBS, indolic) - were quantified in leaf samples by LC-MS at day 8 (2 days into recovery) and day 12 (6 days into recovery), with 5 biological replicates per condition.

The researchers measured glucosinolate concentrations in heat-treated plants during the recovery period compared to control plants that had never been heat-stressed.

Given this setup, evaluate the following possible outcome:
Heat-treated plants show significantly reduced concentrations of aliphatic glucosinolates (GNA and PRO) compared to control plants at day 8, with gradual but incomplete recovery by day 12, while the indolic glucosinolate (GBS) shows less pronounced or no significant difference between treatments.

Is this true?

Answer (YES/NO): NO